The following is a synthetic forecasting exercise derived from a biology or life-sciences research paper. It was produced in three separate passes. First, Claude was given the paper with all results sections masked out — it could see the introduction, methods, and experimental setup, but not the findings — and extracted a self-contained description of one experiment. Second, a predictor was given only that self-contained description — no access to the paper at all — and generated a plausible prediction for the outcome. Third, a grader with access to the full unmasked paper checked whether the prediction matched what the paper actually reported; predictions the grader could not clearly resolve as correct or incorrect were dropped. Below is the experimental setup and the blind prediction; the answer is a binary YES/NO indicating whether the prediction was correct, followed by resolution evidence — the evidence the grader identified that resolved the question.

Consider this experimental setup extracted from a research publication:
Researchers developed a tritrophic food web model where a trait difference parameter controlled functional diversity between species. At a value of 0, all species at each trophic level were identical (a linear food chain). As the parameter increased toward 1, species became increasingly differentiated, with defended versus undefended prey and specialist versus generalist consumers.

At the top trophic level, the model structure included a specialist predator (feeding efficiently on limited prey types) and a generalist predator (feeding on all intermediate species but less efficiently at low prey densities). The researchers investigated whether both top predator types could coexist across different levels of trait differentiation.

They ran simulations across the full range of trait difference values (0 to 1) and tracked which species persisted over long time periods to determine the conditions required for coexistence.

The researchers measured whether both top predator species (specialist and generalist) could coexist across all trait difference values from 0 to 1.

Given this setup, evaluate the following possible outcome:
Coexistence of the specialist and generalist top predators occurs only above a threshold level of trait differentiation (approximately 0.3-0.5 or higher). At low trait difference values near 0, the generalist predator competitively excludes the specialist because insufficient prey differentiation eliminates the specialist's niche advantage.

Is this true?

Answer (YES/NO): NO